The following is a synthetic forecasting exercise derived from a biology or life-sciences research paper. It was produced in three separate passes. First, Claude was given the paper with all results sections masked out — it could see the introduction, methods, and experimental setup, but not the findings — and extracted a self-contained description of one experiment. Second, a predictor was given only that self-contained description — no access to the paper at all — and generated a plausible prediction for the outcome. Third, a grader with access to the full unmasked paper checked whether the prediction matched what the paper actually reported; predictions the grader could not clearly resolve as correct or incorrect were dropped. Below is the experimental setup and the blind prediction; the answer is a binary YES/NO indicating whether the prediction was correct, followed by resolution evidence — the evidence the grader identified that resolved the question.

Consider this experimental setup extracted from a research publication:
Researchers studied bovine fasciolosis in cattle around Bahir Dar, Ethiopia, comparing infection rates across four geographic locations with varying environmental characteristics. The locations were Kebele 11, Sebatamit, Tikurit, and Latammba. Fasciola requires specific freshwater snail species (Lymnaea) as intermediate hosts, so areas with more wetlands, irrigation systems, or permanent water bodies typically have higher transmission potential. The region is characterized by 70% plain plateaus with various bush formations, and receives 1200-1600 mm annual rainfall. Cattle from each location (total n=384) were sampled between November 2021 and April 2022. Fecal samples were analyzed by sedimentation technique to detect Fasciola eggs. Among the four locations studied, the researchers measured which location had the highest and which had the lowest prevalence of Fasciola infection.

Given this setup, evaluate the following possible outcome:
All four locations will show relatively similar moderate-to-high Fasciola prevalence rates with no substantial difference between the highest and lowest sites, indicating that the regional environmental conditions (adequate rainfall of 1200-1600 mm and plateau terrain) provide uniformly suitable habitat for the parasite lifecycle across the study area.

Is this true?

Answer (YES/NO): NO